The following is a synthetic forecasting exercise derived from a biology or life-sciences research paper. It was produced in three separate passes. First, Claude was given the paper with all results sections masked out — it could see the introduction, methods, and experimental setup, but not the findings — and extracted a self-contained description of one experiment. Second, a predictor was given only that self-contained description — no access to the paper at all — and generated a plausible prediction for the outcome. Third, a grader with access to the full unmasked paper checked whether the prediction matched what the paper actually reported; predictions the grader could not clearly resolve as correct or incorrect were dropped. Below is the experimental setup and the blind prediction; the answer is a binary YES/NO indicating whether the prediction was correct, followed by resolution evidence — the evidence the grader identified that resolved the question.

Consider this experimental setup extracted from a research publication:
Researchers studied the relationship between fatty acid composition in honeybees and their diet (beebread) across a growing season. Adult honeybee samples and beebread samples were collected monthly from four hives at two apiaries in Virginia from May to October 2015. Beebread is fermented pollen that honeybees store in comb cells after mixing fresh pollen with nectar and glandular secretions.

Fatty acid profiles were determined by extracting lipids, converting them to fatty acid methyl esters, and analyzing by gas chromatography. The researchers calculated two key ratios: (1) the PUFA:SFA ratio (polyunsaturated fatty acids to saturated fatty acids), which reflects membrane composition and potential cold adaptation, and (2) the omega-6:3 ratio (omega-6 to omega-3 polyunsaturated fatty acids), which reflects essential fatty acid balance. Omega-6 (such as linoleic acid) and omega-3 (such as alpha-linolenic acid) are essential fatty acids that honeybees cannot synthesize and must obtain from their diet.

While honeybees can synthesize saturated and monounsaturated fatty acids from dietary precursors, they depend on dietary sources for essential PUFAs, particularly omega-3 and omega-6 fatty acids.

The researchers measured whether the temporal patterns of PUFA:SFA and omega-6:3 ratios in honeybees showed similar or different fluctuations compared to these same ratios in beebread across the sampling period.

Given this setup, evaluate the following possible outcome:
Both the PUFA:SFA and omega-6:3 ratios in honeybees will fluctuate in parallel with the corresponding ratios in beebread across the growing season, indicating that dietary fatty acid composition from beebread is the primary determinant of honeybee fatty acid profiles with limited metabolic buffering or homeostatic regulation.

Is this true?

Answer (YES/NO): YES